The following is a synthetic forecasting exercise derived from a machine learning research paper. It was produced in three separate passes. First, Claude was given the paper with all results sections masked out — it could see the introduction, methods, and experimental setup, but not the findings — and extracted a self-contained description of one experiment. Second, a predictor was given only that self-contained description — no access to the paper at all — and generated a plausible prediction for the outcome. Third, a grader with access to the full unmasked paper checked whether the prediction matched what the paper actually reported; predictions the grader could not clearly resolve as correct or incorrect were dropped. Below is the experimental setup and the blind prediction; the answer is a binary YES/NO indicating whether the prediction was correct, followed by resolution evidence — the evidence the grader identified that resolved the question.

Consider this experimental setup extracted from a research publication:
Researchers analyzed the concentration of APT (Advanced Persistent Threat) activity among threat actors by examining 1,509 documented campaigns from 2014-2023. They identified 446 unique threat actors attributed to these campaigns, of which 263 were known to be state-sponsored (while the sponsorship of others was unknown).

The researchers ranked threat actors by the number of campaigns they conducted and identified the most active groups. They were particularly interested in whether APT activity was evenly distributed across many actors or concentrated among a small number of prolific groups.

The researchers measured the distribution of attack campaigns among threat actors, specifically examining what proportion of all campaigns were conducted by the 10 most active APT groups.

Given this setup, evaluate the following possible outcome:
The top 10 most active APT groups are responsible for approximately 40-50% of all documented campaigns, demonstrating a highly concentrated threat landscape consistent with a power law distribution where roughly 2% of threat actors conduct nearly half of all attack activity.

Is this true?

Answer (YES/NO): NO